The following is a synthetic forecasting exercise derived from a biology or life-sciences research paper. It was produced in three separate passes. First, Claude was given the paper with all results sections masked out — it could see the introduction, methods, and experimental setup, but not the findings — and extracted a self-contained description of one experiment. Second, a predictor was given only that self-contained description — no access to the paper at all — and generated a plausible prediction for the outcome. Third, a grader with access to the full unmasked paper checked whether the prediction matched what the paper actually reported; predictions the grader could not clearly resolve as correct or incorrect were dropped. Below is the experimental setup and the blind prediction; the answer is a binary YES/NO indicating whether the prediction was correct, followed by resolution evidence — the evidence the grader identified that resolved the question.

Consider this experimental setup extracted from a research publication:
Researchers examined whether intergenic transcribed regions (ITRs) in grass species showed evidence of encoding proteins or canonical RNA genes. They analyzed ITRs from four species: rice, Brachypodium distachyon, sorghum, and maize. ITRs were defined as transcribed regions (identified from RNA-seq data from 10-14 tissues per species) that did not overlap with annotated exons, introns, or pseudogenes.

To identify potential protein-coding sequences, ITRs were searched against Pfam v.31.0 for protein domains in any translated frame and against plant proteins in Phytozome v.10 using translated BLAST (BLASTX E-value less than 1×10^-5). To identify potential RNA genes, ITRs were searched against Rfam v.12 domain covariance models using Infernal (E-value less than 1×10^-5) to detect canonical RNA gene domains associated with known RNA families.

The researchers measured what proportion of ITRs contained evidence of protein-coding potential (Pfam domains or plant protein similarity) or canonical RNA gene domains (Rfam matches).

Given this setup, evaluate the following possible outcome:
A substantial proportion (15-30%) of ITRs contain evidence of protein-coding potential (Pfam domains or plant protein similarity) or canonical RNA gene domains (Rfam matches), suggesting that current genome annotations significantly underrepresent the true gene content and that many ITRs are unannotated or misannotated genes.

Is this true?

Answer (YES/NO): NO